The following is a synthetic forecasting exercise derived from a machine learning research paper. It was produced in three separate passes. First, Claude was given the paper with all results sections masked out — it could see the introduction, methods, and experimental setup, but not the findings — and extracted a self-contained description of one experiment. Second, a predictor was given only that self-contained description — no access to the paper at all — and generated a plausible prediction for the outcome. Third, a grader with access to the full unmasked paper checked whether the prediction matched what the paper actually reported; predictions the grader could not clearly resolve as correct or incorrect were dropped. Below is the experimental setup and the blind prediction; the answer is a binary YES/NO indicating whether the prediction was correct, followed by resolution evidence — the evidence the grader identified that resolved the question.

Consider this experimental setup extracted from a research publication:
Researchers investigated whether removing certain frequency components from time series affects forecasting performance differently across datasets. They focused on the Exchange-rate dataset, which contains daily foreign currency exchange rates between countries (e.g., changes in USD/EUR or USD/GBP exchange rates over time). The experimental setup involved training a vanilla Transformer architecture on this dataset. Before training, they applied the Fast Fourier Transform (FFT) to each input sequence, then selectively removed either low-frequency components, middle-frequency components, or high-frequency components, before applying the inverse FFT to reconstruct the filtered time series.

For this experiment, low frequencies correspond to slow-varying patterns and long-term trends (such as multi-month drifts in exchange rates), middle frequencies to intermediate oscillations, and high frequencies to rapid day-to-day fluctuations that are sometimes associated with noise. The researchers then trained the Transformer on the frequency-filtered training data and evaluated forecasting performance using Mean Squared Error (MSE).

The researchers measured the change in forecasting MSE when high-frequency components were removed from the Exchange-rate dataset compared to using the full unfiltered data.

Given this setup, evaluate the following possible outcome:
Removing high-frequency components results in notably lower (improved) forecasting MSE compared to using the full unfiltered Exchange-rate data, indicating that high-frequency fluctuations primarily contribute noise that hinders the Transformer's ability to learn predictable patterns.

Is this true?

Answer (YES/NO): YES